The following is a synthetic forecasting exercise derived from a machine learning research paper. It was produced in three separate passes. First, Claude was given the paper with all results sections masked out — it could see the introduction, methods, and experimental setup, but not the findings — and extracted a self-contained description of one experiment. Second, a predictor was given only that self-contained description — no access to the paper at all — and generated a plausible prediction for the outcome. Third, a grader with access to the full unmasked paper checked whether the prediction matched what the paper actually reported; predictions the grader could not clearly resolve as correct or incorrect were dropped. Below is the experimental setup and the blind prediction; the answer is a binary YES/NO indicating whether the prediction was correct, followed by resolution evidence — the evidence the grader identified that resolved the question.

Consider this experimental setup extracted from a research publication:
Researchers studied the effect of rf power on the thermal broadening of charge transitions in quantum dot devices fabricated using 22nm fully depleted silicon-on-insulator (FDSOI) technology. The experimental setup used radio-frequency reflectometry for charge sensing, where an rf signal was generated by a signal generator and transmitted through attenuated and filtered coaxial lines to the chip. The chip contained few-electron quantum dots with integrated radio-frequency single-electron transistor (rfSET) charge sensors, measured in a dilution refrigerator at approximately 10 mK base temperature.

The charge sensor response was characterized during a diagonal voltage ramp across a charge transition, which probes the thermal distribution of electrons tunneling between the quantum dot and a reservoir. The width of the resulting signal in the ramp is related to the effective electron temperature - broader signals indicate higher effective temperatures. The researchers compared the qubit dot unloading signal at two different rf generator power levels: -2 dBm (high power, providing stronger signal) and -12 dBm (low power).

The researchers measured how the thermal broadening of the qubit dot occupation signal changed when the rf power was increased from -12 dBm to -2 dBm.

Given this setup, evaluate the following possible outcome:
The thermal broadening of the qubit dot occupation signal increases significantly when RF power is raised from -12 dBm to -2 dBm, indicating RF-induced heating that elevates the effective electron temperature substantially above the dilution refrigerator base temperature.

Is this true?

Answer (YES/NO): YES